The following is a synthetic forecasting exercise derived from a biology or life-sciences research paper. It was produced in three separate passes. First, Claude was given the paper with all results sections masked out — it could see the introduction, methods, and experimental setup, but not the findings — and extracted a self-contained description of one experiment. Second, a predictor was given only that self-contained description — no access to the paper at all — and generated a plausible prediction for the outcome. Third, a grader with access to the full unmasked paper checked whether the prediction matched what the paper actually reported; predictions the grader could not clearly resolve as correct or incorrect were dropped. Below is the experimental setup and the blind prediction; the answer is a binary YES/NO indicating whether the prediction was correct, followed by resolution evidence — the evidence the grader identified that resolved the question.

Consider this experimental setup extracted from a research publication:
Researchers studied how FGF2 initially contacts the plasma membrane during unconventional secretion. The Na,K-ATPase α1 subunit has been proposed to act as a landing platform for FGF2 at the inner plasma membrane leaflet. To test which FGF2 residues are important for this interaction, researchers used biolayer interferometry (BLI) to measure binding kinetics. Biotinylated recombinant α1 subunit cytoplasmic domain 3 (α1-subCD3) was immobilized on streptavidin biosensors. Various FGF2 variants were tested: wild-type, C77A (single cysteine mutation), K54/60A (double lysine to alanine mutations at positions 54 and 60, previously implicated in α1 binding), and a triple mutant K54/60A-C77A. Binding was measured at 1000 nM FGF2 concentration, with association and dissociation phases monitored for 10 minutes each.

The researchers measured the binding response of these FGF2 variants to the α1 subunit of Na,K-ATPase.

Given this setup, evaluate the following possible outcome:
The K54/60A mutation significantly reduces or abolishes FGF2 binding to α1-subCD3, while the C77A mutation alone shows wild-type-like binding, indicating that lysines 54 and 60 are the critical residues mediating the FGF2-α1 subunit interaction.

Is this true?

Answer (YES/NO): NO